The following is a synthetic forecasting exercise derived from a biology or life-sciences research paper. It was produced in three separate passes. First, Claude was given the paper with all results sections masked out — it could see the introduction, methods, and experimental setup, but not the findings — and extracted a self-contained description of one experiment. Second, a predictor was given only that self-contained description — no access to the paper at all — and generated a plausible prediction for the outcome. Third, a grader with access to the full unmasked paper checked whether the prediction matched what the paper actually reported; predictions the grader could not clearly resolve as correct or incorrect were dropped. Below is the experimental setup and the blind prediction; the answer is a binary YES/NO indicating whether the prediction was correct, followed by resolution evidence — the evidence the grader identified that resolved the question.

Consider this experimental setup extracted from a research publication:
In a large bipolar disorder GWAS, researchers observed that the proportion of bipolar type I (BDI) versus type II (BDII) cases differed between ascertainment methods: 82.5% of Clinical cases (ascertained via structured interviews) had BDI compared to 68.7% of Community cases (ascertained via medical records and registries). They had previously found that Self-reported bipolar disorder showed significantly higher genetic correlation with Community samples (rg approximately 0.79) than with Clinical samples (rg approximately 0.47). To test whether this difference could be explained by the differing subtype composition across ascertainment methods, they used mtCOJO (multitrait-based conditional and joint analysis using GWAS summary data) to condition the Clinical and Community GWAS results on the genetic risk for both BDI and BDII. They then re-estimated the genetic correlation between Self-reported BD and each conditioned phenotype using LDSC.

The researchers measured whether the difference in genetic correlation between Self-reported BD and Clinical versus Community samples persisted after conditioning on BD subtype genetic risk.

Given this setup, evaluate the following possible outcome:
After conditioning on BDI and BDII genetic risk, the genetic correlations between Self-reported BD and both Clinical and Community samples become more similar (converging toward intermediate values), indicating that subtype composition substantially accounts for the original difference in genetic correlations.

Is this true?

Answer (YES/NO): NO